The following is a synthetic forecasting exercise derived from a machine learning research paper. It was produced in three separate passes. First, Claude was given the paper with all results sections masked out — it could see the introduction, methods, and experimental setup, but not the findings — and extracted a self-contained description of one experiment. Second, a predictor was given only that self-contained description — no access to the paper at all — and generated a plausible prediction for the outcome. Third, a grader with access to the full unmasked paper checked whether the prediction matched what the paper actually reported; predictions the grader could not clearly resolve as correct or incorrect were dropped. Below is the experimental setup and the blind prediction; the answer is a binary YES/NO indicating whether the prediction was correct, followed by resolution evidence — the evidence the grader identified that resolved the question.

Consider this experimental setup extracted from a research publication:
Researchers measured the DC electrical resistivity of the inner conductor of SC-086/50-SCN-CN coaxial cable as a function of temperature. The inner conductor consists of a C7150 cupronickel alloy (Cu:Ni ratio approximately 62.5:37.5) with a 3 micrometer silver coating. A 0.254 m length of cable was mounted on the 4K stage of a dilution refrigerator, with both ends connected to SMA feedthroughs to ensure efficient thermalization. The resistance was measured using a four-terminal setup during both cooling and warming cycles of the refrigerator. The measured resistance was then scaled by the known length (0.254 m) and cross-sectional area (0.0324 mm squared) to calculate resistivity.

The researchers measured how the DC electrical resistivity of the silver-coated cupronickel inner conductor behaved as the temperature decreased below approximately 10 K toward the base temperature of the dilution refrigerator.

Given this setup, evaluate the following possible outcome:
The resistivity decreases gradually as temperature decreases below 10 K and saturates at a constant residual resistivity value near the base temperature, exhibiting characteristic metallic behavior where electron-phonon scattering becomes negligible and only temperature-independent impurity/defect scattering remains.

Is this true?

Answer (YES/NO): YES